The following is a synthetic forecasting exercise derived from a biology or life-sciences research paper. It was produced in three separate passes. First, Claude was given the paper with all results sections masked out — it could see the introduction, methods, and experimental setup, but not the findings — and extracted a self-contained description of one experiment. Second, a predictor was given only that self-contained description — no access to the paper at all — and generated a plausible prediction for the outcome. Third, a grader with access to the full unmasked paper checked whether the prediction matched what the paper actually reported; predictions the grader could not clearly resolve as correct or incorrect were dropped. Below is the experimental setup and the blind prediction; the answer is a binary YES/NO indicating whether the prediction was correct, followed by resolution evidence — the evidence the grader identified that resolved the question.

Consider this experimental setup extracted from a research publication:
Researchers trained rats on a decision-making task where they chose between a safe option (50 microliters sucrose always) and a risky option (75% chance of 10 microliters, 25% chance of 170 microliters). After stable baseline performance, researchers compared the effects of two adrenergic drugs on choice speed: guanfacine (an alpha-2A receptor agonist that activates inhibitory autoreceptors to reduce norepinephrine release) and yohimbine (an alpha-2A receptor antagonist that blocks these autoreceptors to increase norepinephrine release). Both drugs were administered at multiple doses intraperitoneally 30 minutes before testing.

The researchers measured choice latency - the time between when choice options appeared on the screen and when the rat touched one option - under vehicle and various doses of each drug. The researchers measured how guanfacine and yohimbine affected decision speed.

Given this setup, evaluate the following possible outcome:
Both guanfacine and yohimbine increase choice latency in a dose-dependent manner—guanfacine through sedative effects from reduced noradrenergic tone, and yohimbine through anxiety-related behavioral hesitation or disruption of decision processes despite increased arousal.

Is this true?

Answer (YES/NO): NO